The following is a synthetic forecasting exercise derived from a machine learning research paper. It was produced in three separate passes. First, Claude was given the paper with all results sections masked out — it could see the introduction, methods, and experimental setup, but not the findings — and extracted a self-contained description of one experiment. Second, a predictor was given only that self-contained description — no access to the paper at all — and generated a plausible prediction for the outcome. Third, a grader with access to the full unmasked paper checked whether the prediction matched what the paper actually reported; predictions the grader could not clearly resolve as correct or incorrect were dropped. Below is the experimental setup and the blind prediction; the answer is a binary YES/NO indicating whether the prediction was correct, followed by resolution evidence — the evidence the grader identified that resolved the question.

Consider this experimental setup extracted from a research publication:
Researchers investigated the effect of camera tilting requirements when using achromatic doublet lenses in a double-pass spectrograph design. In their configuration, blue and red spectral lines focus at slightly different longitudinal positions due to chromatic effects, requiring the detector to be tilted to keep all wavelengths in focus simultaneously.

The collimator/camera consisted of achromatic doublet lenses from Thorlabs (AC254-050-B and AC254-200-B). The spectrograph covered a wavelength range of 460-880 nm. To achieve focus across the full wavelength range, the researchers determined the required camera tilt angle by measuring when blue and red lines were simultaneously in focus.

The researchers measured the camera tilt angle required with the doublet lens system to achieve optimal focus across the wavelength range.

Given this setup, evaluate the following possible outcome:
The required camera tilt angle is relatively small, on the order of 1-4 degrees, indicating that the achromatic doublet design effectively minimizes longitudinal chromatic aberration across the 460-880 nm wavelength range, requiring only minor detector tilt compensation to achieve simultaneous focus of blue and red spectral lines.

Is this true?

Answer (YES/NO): NO